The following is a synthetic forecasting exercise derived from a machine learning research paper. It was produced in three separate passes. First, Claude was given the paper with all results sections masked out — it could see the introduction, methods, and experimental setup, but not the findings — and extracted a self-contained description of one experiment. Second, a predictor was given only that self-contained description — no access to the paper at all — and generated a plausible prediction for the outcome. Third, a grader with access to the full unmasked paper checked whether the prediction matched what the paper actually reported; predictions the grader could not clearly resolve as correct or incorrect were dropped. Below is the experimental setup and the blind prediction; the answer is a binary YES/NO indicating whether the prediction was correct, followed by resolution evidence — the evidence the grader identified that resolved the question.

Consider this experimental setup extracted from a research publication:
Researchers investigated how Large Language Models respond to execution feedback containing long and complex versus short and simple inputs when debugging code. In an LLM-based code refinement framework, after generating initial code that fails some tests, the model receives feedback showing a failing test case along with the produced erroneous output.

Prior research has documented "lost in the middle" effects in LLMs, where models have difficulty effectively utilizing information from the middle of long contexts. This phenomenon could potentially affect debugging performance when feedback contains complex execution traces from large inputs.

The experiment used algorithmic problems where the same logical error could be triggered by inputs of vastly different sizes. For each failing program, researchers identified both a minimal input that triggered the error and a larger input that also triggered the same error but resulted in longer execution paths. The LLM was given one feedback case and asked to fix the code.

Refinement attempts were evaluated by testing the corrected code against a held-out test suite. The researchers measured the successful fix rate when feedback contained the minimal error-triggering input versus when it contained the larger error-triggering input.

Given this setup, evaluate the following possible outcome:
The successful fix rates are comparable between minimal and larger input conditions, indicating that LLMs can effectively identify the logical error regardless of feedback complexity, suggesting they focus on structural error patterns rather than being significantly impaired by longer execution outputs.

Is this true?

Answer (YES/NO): NO